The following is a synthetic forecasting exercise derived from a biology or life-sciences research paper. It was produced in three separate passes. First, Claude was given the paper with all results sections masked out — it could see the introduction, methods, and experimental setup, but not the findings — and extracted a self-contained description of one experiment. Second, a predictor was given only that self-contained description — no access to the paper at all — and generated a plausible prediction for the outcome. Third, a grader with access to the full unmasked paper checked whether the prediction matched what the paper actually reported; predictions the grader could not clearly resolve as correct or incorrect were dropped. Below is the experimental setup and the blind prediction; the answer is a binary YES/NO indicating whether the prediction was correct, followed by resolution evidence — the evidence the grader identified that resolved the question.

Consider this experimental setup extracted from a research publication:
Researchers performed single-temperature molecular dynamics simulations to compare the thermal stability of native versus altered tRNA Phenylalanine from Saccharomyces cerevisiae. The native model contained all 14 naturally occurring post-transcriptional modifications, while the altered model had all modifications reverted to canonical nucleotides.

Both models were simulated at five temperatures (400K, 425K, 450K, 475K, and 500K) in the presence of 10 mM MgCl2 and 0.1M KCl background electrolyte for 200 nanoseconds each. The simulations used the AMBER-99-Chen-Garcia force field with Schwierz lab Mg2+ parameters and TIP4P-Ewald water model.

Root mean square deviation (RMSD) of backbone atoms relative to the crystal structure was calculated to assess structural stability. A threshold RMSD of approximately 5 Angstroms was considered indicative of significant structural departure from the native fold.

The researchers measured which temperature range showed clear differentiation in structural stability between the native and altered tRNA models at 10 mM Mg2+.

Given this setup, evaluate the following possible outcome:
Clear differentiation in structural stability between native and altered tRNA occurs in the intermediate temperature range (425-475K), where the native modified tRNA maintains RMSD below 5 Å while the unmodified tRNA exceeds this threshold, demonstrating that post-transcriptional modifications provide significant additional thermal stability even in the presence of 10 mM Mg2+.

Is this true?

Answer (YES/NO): YES